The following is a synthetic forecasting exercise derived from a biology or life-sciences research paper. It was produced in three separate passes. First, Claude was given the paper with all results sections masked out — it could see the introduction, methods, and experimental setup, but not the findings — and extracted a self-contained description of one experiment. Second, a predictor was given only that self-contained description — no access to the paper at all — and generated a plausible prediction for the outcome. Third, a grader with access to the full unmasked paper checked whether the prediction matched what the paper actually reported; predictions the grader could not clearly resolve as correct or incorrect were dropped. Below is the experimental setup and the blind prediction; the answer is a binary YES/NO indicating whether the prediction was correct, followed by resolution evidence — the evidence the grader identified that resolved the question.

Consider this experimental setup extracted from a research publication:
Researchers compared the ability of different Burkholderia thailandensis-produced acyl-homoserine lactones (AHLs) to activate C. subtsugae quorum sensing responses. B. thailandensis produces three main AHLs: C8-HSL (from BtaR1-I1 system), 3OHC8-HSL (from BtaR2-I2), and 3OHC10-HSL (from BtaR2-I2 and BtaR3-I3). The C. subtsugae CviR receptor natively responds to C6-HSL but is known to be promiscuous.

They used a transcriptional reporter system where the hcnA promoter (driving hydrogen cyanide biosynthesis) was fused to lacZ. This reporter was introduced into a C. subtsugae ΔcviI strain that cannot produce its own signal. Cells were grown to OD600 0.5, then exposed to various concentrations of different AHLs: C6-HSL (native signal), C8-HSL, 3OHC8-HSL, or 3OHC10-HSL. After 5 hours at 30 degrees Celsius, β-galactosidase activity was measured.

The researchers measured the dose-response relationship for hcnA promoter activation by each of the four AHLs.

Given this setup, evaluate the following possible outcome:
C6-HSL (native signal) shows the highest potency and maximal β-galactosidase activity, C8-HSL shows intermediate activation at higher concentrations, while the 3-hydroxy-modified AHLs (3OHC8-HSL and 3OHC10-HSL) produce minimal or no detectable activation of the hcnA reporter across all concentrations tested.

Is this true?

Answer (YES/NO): NO